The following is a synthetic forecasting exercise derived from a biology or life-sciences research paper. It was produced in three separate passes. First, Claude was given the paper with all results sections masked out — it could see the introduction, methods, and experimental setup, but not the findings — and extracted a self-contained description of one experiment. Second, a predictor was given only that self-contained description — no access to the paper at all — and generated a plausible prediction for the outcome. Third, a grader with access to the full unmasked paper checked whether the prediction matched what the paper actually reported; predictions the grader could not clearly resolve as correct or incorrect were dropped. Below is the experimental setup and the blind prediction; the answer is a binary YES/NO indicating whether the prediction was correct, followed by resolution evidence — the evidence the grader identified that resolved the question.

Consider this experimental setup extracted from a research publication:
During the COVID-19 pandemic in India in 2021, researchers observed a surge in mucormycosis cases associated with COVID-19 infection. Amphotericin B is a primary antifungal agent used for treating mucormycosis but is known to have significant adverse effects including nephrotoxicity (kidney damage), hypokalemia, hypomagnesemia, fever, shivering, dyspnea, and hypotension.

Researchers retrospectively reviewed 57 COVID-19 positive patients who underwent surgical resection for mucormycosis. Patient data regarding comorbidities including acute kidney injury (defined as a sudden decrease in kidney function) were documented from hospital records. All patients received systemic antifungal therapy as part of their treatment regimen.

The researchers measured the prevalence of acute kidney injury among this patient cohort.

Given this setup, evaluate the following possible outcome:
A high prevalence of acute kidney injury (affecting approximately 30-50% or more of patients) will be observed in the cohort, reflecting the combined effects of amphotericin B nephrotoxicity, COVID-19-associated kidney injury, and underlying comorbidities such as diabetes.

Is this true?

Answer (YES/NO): NO